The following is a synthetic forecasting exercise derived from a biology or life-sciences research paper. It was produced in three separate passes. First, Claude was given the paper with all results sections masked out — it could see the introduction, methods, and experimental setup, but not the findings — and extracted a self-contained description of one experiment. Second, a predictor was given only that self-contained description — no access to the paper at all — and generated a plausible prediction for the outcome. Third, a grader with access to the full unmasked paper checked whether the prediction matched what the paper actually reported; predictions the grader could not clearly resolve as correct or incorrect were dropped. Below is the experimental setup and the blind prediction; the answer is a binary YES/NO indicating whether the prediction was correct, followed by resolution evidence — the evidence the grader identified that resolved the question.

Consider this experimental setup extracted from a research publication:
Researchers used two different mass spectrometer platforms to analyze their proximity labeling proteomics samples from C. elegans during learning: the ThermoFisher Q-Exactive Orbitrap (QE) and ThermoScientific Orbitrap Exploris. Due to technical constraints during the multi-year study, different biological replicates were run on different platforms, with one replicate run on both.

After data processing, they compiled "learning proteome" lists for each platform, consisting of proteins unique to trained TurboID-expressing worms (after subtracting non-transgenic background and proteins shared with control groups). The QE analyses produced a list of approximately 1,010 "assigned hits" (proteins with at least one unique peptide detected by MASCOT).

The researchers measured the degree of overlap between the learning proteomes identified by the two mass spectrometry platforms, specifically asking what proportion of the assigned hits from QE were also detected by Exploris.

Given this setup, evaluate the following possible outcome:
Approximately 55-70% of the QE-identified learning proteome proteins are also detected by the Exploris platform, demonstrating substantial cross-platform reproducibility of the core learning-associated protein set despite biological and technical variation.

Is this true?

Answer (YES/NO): NO